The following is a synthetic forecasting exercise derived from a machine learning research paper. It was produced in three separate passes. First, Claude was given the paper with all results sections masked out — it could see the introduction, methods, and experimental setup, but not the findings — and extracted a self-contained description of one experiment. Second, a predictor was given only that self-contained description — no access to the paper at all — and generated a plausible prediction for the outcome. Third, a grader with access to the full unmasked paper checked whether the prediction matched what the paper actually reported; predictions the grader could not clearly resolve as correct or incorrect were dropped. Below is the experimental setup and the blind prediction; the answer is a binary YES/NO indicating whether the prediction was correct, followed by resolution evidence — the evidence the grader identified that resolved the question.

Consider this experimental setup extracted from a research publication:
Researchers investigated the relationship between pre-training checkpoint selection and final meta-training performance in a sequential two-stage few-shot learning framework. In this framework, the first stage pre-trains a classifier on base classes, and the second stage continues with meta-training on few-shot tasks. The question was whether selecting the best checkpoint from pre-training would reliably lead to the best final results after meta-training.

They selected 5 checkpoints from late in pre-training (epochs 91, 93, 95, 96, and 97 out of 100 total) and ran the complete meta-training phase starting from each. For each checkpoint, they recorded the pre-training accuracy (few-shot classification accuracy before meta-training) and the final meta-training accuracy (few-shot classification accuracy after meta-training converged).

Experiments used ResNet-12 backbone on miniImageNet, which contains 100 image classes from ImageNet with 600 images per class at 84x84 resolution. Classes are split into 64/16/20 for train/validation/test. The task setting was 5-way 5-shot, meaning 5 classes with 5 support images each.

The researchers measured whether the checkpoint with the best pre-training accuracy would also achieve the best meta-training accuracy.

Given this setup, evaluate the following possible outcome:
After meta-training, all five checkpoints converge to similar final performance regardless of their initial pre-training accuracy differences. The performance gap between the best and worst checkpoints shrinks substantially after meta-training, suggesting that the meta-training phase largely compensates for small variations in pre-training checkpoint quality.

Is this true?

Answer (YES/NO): NO